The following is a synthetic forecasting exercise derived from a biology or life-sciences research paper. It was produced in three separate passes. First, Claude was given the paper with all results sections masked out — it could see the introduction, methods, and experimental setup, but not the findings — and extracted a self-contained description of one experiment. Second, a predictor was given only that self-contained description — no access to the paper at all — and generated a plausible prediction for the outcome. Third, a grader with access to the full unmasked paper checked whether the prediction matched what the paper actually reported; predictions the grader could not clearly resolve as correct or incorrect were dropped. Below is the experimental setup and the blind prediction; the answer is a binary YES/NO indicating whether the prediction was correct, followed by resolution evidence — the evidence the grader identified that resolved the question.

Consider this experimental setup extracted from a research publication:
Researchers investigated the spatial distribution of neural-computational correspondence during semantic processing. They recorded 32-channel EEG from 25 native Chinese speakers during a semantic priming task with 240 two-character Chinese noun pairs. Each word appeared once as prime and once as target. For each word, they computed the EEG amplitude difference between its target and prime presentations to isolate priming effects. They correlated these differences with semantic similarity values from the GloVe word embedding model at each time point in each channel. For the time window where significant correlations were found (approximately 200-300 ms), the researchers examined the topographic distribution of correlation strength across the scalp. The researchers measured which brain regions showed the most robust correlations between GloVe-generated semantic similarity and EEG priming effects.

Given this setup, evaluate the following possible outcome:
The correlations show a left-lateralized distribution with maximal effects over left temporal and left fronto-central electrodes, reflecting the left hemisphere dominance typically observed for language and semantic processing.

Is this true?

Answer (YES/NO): NO